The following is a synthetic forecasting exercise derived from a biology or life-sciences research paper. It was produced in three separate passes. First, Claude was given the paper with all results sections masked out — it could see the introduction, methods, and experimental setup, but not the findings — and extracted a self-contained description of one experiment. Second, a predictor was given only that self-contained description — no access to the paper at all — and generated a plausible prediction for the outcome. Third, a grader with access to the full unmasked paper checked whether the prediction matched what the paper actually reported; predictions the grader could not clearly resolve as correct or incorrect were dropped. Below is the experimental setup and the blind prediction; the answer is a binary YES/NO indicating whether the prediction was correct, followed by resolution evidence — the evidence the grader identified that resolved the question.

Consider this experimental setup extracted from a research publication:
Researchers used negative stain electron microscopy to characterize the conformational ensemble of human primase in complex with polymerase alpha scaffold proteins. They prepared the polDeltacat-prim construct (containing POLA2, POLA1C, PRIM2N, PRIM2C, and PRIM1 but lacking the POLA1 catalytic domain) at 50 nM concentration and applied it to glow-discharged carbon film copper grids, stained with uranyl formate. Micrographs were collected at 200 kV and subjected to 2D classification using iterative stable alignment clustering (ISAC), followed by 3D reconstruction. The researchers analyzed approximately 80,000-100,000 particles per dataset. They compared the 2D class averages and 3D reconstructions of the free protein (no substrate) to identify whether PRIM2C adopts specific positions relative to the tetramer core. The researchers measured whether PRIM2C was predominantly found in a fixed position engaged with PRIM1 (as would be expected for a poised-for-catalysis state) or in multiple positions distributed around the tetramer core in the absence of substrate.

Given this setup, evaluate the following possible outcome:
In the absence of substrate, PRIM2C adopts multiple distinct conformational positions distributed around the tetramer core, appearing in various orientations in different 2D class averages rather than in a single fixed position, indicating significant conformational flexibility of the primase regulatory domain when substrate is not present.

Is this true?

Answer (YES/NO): NO